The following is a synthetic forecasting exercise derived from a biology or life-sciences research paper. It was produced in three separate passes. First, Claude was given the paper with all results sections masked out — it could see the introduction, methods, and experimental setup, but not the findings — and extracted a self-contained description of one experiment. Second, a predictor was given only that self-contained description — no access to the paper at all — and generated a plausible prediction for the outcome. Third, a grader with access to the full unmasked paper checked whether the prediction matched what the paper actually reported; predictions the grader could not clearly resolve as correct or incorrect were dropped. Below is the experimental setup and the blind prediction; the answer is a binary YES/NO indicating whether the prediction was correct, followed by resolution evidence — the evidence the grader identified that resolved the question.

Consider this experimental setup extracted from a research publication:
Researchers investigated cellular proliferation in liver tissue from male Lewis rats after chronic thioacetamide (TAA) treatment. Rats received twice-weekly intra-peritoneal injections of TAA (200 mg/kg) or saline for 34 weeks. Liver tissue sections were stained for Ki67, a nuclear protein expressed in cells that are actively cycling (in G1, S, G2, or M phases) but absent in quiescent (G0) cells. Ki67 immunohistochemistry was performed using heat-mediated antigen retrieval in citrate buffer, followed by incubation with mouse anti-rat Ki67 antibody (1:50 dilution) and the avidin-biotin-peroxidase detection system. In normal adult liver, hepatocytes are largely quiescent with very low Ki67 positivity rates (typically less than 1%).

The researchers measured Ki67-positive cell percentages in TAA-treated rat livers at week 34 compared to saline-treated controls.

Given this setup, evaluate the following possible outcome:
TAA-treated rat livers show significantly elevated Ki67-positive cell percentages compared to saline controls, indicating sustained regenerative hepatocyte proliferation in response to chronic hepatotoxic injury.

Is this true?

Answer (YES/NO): NO